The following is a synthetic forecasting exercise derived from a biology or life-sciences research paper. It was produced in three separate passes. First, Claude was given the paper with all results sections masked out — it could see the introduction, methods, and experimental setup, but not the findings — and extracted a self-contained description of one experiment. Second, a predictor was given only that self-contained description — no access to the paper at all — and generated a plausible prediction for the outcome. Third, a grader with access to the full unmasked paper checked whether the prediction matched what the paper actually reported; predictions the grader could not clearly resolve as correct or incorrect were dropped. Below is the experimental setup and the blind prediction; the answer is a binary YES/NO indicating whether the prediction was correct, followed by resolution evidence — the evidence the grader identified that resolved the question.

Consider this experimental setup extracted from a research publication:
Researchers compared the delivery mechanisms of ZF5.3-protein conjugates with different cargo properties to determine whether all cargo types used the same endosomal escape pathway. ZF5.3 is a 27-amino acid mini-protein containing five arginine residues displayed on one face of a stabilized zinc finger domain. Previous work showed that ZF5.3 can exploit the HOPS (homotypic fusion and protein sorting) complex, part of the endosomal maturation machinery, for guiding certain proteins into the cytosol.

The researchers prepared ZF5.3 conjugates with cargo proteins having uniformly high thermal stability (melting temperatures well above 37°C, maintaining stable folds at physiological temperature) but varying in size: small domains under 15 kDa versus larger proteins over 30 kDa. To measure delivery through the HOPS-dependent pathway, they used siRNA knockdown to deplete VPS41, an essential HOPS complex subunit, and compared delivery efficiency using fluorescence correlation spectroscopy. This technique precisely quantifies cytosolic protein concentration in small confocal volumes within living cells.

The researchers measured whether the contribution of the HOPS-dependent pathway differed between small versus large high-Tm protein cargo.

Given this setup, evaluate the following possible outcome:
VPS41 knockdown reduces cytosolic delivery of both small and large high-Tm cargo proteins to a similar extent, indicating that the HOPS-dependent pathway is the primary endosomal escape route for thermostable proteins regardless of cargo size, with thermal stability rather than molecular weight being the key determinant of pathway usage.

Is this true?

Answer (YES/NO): NO